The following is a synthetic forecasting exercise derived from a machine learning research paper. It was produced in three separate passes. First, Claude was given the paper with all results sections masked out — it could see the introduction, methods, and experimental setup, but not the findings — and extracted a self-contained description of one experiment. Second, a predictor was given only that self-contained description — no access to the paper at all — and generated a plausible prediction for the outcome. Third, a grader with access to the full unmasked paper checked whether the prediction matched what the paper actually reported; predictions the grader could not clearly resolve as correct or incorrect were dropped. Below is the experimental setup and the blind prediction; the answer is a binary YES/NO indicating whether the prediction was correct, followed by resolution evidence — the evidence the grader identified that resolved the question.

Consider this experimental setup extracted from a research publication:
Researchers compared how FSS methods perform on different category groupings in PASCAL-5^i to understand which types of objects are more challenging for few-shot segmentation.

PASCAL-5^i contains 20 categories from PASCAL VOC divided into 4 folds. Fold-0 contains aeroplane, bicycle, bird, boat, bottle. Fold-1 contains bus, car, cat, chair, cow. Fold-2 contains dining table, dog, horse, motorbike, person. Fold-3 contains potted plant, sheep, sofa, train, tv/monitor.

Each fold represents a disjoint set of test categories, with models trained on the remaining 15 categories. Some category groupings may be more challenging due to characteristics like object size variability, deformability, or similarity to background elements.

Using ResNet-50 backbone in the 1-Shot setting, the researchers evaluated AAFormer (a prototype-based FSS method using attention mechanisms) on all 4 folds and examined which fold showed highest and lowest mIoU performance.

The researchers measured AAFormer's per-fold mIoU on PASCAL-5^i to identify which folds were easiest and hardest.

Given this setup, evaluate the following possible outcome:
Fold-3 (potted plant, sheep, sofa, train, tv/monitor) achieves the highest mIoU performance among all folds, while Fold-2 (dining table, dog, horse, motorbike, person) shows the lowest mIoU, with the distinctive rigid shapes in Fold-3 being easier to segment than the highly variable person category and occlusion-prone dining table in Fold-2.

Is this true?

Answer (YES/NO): NO